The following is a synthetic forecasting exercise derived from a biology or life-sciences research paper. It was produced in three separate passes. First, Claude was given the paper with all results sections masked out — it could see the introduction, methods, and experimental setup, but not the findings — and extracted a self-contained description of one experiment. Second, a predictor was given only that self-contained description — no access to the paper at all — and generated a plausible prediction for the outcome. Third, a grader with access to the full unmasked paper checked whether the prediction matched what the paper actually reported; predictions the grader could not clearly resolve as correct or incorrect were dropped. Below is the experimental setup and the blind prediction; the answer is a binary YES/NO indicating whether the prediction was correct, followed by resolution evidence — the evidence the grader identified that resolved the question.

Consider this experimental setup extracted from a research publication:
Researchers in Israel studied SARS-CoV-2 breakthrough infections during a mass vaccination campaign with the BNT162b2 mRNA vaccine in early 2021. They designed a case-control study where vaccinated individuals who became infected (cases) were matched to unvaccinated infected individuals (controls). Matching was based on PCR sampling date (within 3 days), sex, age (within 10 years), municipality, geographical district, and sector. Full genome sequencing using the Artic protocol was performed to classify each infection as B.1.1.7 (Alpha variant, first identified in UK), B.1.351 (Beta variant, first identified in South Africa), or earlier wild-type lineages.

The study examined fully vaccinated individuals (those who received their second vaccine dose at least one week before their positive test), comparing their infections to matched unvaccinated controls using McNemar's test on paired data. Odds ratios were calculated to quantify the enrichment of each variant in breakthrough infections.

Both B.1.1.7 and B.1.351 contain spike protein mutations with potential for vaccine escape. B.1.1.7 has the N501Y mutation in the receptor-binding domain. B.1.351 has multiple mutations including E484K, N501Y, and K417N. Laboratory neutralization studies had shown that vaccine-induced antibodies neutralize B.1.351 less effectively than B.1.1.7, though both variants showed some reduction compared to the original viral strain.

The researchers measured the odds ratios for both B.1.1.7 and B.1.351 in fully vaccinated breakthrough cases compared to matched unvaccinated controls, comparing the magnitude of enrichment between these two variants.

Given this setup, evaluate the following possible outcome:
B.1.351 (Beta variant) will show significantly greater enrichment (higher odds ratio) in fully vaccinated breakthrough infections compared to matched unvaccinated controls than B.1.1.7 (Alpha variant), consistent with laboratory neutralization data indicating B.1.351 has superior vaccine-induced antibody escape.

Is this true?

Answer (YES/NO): YES